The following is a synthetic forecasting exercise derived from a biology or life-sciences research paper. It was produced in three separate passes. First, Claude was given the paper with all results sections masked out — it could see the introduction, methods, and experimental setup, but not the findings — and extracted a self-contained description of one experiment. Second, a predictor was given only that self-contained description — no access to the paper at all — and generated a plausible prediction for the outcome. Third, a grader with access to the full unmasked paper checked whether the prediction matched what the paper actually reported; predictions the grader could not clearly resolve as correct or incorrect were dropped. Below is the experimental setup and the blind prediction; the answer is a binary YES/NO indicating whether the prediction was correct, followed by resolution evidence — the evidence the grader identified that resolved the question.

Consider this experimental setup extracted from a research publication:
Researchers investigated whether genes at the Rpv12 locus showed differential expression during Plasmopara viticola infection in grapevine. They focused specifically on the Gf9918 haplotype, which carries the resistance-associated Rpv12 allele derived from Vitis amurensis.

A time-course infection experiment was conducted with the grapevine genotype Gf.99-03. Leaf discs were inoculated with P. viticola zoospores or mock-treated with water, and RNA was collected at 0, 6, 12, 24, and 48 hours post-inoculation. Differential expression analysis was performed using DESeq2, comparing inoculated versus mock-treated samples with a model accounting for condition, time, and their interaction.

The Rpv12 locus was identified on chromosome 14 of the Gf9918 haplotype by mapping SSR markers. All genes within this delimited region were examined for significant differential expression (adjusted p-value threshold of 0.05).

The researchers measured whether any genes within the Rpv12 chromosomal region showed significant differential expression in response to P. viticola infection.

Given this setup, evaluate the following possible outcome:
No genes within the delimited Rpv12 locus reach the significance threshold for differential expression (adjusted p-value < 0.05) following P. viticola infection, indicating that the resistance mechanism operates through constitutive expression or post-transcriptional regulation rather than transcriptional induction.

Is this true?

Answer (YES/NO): NO